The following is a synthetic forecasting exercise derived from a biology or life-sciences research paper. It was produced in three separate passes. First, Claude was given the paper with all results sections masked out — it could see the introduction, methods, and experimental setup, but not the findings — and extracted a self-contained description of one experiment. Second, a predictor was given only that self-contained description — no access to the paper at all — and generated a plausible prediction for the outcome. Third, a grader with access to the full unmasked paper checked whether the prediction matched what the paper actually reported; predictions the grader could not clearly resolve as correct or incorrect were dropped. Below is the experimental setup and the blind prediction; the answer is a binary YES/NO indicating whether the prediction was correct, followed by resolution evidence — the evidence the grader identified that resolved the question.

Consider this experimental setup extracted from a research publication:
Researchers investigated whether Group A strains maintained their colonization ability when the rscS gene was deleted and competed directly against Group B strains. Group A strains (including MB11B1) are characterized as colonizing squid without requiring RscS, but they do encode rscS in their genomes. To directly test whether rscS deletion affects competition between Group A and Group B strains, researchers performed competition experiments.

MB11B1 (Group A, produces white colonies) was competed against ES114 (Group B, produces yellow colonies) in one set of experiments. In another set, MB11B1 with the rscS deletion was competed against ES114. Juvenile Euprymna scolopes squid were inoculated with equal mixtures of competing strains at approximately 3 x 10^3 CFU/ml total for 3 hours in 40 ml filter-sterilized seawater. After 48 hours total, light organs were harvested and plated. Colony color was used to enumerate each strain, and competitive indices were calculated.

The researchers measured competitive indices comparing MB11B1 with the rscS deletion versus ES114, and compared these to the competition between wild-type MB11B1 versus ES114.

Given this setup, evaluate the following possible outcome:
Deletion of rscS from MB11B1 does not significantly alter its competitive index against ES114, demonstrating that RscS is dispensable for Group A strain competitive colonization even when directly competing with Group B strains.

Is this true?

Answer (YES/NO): YES